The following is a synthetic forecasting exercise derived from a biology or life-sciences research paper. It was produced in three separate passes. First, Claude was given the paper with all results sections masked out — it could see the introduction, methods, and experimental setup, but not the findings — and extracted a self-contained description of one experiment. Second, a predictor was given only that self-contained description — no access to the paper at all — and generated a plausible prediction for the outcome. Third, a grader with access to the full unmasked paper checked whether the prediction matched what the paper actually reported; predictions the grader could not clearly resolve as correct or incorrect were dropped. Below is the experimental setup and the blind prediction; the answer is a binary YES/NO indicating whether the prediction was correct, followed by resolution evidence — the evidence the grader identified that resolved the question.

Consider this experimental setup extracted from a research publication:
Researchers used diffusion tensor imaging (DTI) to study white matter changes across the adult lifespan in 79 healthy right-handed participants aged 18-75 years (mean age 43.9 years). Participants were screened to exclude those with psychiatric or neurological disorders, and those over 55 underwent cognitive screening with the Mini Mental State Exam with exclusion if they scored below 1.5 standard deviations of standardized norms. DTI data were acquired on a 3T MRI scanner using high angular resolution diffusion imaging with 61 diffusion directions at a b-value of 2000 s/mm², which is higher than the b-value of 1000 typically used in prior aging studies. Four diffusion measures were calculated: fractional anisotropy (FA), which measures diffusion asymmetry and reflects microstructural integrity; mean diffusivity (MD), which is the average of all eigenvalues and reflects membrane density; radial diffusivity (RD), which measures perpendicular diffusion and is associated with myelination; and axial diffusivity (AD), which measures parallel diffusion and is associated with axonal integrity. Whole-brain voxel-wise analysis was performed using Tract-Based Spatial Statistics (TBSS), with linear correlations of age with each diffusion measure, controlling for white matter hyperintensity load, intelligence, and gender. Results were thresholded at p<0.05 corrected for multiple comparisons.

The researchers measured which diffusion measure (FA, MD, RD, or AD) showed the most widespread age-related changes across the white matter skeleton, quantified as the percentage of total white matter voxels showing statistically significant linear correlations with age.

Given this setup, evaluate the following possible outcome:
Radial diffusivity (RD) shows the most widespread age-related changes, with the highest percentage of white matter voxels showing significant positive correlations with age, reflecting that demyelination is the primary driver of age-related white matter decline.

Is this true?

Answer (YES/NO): NO